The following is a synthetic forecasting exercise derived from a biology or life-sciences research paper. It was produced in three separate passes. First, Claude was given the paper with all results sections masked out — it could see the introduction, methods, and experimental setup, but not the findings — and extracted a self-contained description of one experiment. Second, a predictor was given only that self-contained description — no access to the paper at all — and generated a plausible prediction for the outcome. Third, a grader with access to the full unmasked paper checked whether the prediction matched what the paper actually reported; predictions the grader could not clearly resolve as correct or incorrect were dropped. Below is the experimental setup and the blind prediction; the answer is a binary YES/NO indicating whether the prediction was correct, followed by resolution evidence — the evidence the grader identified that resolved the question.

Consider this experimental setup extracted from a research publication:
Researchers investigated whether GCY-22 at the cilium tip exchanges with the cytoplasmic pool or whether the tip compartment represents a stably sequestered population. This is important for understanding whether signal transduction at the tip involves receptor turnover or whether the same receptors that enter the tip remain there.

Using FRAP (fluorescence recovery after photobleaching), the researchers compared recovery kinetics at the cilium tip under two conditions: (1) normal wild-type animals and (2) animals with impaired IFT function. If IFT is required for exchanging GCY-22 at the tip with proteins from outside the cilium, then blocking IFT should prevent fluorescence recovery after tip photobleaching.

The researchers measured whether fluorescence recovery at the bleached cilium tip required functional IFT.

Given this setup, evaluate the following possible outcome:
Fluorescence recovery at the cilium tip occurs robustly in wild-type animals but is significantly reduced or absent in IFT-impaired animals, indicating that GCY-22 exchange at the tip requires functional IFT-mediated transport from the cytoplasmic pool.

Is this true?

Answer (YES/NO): NO